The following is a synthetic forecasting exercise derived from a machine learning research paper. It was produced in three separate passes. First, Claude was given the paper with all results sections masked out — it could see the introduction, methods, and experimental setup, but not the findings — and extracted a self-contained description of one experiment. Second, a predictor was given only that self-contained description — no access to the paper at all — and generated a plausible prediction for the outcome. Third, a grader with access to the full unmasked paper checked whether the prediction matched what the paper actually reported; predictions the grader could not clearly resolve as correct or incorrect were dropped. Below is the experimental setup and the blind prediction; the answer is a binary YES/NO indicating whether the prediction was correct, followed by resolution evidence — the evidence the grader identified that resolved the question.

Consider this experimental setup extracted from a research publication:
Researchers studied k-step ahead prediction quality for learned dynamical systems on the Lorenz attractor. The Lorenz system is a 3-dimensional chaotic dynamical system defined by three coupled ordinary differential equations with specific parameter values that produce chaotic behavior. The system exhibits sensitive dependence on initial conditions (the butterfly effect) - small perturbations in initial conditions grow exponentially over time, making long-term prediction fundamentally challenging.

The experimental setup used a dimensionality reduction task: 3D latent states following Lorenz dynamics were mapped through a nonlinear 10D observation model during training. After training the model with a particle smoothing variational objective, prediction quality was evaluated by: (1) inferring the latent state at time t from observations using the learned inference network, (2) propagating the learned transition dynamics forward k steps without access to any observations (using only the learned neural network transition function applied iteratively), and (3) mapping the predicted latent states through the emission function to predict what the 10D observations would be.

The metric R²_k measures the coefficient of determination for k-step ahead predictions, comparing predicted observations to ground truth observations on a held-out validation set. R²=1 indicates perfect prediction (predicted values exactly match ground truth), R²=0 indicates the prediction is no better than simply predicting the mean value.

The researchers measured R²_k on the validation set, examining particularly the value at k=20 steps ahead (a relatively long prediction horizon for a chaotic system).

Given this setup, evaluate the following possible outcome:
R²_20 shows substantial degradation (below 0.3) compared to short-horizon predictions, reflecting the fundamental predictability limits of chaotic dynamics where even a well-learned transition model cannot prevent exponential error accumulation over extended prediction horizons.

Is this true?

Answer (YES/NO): NO